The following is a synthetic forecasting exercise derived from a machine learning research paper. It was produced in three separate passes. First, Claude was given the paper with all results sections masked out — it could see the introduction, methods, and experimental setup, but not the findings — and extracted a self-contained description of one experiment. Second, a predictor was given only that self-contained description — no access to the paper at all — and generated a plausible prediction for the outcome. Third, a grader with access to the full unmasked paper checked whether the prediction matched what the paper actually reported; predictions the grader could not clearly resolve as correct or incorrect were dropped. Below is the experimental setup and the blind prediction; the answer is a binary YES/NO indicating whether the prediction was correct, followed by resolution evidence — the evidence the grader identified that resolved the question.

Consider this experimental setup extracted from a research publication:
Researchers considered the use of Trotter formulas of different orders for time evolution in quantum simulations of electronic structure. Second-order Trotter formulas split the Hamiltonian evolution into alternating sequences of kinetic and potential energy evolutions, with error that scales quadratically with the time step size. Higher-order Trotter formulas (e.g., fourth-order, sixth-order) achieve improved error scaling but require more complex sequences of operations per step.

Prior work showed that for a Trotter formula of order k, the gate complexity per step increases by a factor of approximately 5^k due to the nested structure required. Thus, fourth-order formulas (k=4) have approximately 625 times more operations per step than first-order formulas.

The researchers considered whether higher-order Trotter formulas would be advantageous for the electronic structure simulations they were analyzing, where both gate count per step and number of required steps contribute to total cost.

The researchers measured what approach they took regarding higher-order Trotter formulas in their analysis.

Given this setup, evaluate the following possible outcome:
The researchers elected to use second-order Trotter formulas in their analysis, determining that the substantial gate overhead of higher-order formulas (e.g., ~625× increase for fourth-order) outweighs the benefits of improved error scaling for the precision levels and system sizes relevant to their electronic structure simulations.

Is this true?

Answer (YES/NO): NO